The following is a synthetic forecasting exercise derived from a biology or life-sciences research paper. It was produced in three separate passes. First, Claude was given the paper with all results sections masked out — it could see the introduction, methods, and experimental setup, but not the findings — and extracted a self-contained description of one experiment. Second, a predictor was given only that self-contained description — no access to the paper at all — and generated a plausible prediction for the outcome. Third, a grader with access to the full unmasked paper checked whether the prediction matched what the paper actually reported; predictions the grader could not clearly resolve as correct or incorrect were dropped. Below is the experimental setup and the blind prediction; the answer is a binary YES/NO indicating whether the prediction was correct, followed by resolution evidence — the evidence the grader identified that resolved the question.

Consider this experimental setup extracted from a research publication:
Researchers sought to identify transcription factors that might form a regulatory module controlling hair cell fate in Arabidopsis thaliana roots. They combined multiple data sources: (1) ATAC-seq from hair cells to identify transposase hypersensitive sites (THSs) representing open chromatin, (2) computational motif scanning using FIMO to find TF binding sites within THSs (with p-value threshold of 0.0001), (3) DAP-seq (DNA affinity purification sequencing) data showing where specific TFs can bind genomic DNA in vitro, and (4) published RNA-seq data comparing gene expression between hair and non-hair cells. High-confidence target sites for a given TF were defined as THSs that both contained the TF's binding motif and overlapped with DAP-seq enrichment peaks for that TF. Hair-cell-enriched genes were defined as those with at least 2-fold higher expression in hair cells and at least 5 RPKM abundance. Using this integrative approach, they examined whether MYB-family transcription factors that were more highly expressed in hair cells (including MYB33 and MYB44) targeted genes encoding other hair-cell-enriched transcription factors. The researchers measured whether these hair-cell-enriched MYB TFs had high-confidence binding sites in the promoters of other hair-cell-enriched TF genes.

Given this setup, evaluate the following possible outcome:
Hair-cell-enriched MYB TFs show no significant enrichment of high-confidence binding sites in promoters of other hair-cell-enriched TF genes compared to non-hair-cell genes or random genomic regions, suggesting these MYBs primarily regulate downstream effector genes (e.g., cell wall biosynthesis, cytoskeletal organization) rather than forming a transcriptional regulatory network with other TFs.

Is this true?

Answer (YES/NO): NO